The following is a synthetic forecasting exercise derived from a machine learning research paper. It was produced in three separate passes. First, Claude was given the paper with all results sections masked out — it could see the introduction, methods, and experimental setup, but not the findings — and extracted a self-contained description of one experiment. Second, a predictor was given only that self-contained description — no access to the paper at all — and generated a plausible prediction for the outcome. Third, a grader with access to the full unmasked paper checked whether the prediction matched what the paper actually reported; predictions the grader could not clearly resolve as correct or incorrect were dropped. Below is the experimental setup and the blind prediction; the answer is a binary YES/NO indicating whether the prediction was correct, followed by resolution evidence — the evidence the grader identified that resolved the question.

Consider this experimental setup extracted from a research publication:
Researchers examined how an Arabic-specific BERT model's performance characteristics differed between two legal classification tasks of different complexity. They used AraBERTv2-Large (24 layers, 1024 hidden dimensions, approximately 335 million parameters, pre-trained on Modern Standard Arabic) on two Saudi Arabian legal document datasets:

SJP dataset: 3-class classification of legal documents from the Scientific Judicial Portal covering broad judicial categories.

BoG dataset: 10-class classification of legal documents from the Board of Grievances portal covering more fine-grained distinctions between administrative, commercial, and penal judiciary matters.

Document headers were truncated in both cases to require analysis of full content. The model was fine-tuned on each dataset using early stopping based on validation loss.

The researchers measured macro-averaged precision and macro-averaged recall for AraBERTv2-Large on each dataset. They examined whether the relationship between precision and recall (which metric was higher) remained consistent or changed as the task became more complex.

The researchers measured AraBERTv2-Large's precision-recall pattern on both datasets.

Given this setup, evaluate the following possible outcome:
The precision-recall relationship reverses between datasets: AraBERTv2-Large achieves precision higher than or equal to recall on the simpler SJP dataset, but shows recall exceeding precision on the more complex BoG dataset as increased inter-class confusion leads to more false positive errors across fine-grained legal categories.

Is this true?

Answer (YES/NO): NO